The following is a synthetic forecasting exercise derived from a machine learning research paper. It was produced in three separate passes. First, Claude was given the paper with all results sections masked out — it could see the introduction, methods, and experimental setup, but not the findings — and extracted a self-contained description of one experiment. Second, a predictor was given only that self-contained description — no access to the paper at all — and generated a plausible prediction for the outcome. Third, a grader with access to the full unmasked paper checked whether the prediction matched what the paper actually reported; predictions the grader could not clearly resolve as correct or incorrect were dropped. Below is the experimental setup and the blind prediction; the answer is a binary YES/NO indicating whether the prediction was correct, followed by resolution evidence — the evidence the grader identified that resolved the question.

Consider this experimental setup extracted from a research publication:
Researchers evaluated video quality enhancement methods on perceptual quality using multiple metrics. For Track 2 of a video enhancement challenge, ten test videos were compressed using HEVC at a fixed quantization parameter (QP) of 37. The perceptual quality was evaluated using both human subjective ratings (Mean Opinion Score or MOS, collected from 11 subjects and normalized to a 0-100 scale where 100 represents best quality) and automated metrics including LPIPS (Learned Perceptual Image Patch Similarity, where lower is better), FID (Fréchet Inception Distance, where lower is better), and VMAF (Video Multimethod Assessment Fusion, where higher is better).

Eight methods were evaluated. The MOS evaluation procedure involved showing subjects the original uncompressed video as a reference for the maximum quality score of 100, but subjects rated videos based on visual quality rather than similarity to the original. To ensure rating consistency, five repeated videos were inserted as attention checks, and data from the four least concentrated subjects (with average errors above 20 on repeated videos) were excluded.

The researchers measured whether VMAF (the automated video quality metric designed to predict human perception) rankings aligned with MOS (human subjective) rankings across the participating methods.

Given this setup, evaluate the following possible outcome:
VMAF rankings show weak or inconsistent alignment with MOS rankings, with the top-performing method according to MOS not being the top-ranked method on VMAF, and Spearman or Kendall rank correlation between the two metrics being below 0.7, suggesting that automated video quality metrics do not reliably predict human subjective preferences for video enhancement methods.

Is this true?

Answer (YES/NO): YES